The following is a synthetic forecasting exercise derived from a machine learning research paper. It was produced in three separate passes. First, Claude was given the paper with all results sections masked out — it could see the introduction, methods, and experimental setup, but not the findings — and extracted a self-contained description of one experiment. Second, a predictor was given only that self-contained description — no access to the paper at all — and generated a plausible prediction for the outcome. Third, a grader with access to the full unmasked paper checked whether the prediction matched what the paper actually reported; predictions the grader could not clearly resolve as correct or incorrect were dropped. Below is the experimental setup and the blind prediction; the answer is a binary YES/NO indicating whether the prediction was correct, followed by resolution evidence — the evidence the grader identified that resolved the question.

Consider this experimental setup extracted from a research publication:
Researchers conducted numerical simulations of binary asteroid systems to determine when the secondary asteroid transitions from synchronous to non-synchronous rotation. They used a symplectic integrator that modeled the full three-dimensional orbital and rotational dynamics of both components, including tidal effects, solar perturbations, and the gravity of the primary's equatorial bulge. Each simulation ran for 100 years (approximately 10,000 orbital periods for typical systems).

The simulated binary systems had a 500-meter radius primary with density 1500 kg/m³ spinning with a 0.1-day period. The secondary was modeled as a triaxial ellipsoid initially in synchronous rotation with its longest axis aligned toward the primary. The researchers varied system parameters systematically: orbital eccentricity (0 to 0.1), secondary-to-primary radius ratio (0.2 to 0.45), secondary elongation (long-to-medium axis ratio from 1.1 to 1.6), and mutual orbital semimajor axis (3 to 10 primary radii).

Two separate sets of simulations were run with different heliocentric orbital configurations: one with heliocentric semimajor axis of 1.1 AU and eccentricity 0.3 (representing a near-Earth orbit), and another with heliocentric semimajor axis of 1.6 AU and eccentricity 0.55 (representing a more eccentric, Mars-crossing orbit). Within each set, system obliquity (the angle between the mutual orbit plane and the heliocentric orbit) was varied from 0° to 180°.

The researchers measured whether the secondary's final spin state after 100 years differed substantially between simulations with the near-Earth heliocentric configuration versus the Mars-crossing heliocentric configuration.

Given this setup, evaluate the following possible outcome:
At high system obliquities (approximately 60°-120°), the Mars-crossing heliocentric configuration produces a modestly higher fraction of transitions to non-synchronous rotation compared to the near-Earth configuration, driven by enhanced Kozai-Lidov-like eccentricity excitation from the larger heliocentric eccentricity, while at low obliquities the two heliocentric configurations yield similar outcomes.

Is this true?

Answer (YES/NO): NO